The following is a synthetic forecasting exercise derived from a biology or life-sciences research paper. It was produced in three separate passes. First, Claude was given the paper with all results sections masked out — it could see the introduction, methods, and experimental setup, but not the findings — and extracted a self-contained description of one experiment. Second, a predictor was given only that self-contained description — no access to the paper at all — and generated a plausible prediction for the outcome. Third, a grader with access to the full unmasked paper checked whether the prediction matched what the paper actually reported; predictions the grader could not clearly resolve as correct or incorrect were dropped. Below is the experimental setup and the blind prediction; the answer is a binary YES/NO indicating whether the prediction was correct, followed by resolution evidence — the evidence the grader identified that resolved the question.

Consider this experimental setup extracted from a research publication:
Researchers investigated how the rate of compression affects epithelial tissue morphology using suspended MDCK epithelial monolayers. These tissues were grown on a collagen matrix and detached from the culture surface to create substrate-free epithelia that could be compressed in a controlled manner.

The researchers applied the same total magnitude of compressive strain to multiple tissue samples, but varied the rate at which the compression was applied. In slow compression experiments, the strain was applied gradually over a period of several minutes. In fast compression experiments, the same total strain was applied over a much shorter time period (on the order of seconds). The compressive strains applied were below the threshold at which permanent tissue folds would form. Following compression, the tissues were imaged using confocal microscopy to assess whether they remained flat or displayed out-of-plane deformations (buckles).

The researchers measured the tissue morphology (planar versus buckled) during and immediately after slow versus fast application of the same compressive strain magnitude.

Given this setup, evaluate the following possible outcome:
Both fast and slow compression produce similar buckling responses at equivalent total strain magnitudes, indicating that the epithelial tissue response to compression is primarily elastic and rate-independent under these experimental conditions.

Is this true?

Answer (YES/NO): NO